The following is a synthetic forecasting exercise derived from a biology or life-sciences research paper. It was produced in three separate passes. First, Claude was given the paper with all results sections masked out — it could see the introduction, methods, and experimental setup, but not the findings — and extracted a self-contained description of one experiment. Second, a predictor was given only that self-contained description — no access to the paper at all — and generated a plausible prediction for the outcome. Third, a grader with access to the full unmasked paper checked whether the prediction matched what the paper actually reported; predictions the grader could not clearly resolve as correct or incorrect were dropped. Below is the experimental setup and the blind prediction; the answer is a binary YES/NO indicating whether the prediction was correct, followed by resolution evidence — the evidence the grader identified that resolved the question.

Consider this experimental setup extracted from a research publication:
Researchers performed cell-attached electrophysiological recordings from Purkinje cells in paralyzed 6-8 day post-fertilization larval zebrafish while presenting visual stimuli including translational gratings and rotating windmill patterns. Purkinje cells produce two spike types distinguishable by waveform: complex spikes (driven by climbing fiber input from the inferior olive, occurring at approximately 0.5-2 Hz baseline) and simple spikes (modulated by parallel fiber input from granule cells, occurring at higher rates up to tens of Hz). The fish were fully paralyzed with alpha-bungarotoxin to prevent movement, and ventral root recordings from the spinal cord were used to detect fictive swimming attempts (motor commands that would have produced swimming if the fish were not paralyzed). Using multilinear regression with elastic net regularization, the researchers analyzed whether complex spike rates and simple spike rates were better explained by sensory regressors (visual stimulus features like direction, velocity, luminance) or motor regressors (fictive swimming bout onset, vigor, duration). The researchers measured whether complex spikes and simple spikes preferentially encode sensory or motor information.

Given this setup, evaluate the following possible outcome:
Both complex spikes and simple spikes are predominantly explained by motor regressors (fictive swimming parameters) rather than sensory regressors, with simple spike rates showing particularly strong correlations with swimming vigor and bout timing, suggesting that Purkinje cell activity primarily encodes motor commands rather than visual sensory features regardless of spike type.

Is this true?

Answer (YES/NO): NO